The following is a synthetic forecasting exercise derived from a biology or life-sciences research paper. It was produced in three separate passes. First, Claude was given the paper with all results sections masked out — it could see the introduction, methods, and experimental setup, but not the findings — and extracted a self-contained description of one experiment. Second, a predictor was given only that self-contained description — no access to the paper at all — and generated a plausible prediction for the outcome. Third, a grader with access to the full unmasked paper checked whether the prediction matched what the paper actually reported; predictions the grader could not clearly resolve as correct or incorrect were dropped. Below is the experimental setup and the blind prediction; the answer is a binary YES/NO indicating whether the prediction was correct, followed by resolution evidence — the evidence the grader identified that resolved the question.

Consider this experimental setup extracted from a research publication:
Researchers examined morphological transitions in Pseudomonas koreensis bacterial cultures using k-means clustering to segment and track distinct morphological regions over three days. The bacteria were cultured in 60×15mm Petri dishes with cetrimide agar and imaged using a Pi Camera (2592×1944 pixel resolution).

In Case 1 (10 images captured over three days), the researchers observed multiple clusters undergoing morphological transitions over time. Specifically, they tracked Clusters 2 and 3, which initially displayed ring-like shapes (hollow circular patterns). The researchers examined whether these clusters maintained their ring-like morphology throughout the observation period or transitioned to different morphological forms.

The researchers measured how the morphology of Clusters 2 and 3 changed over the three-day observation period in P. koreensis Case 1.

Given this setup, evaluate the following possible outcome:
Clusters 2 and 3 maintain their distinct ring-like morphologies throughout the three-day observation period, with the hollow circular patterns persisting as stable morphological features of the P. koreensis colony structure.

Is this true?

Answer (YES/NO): NO